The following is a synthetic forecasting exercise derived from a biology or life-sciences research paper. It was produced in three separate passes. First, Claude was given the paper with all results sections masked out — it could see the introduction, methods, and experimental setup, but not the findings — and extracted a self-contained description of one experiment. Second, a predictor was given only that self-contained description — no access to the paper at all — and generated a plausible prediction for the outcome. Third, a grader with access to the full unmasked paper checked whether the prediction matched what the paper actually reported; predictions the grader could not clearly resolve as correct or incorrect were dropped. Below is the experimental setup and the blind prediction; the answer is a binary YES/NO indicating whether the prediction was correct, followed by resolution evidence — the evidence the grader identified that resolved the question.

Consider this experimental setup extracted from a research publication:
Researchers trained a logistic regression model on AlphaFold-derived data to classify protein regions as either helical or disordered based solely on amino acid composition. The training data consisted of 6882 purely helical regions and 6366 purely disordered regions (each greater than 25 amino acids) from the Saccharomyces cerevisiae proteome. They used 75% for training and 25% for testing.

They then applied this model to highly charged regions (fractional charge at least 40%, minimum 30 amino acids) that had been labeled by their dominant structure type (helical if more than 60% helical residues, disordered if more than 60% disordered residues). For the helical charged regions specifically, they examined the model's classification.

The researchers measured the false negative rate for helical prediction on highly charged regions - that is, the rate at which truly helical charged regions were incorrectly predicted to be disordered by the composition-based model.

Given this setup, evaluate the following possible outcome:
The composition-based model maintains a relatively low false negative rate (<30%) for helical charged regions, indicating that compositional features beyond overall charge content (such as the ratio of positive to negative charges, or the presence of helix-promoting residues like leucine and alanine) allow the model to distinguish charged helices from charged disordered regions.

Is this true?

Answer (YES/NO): YES